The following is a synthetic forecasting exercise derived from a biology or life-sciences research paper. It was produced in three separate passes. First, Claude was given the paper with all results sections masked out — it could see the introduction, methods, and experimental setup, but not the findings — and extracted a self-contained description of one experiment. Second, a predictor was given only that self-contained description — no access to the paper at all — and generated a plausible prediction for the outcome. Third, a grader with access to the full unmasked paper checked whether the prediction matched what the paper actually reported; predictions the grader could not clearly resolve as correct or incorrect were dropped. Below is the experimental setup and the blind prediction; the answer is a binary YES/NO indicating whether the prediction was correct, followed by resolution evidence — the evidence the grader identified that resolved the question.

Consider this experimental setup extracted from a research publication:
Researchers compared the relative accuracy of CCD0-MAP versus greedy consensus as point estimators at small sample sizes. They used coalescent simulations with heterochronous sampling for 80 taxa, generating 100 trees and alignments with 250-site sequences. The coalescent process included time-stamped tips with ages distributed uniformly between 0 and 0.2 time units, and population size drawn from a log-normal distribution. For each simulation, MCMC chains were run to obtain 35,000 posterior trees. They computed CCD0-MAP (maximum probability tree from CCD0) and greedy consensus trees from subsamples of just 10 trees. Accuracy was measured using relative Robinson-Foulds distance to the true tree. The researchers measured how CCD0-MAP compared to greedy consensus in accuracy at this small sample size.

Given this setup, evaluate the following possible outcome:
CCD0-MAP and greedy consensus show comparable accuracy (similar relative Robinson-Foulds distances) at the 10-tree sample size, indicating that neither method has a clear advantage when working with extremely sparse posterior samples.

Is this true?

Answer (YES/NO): NO